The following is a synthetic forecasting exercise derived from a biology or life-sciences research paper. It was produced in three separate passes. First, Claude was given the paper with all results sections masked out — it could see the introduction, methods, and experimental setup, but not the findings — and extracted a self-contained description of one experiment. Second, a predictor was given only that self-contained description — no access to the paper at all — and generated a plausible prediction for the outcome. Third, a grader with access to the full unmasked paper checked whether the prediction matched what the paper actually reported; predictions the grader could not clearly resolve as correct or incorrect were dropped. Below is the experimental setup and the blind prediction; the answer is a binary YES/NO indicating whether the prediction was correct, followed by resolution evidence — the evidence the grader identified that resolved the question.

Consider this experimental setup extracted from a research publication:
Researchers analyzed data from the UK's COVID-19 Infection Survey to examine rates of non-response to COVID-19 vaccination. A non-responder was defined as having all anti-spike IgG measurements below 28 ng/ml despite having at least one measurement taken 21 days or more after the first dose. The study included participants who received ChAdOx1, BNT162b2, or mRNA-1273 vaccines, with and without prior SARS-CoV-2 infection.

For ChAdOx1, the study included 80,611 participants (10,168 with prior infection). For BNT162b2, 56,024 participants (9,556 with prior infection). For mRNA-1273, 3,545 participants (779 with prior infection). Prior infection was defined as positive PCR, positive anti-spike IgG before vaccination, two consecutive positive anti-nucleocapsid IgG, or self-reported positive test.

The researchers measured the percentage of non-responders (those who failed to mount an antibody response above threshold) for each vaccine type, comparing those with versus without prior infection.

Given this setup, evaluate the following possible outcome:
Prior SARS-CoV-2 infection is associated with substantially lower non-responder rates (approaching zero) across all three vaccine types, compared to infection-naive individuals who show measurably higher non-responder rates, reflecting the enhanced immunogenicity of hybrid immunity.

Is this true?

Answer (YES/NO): YES